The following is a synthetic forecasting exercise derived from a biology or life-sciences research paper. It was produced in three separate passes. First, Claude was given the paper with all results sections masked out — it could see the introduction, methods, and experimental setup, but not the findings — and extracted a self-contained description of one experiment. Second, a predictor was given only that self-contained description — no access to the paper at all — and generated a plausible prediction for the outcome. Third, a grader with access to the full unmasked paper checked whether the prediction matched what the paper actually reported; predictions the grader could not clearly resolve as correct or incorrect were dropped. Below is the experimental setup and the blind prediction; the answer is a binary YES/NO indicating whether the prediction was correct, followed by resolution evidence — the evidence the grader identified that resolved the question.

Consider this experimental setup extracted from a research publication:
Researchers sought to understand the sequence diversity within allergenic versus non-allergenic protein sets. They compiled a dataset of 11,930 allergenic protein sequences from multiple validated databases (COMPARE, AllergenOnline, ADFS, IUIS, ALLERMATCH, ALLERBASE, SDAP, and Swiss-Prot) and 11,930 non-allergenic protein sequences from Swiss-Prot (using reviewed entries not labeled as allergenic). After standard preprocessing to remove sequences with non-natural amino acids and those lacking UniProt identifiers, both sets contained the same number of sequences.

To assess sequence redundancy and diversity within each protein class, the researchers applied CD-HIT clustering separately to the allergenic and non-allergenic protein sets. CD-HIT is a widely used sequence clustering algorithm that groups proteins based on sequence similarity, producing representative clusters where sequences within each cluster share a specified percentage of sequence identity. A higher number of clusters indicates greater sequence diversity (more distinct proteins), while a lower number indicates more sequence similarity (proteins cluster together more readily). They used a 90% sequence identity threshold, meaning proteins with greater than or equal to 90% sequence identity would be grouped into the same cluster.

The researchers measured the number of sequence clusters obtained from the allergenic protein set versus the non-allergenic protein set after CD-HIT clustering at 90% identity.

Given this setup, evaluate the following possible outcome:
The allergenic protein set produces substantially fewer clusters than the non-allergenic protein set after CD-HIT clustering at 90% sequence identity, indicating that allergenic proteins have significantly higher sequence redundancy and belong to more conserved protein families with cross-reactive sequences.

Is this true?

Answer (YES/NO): YES